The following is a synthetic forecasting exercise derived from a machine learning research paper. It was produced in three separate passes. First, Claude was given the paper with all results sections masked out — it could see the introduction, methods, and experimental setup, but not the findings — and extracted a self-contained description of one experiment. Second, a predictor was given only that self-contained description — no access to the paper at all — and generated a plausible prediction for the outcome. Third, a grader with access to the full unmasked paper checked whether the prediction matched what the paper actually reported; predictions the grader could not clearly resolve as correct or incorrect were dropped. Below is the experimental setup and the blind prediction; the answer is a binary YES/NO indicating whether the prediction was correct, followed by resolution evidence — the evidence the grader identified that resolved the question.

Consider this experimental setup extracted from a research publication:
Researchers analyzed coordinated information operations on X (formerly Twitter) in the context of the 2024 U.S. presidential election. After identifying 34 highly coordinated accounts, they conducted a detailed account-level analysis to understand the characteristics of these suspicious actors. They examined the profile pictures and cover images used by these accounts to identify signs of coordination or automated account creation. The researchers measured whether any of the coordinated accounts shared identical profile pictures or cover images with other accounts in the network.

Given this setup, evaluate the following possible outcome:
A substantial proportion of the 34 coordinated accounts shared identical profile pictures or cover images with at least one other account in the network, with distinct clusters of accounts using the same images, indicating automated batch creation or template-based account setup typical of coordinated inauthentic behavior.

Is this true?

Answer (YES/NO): NO